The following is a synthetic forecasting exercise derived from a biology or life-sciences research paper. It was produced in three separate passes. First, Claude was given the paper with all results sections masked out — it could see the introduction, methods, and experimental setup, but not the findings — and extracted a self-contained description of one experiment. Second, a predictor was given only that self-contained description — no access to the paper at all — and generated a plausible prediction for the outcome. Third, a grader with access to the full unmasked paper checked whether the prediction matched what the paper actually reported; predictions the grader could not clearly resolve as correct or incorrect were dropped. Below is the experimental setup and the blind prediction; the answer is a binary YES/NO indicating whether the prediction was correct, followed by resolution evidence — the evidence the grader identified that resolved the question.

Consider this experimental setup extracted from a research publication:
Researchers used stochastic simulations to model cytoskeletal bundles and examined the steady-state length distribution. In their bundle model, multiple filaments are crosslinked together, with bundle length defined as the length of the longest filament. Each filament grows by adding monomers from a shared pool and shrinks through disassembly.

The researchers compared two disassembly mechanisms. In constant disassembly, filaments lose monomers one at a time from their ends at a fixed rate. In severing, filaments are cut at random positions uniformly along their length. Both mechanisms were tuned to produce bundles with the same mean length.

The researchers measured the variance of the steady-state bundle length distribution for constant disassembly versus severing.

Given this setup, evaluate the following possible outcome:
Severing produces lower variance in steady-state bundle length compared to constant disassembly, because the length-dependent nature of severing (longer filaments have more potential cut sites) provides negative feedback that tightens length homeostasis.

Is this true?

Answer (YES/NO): YES